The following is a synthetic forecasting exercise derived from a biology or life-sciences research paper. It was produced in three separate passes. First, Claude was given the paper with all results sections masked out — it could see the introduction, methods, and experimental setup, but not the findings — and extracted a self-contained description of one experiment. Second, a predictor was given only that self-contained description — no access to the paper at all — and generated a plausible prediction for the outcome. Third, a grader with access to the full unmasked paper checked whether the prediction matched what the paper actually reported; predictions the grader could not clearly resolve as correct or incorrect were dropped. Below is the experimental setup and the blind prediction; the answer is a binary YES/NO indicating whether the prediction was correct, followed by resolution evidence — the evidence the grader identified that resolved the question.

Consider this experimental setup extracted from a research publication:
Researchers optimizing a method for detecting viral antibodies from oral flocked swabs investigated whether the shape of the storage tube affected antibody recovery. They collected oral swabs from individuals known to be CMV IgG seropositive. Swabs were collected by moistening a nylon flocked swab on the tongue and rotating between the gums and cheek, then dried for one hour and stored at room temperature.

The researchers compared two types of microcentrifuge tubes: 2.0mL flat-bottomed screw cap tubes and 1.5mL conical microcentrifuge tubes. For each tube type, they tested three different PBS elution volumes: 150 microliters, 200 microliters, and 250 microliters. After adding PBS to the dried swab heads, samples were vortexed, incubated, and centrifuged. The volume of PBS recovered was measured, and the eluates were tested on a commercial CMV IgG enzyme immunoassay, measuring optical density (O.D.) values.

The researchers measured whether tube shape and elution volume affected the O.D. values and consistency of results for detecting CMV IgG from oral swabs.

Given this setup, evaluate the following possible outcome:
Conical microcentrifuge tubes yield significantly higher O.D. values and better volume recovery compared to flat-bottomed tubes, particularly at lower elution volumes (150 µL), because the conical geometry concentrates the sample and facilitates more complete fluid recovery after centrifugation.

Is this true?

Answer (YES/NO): NO